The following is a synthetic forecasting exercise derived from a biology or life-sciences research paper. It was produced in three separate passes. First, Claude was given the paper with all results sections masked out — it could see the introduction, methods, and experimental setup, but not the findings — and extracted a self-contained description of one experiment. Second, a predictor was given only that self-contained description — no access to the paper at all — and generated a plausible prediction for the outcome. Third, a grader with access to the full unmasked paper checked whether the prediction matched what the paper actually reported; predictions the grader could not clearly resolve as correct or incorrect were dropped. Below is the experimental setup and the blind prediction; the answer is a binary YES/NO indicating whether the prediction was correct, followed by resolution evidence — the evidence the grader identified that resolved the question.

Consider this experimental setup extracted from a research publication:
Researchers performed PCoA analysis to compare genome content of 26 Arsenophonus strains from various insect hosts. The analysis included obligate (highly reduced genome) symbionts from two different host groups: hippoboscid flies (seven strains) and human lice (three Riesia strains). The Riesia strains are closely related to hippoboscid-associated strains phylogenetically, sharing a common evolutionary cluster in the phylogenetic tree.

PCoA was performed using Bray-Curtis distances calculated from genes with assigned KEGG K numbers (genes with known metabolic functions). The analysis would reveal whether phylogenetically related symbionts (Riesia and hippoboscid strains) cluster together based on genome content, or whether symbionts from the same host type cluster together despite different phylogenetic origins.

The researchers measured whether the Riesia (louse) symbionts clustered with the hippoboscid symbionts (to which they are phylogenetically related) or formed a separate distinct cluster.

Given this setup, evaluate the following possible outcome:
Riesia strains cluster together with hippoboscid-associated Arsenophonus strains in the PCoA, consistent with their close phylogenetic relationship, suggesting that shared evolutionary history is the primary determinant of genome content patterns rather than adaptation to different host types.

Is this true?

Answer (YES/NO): NO